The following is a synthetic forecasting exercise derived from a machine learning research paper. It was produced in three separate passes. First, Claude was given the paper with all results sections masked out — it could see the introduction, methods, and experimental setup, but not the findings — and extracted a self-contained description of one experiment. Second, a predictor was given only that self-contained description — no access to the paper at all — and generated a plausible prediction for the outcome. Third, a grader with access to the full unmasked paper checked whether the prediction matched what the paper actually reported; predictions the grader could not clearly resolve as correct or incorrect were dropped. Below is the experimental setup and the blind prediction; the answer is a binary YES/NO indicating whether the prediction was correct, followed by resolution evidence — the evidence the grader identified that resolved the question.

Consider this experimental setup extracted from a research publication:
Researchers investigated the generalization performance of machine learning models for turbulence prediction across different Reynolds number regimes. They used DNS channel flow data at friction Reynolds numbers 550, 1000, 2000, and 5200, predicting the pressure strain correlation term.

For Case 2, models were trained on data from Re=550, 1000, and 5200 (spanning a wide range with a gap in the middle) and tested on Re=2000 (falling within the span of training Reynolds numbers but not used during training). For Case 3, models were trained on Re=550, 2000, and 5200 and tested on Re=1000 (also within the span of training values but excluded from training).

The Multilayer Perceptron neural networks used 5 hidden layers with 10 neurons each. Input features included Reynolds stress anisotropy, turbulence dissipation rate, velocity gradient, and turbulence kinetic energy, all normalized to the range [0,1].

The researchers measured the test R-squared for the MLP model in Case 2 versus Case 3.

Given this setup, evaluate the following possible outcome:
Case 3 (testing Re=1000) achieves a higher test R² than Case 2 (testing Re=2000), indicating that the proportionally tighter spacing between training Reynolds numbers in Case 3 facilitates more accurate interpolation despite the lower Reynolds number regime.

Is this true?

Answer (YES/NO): NO